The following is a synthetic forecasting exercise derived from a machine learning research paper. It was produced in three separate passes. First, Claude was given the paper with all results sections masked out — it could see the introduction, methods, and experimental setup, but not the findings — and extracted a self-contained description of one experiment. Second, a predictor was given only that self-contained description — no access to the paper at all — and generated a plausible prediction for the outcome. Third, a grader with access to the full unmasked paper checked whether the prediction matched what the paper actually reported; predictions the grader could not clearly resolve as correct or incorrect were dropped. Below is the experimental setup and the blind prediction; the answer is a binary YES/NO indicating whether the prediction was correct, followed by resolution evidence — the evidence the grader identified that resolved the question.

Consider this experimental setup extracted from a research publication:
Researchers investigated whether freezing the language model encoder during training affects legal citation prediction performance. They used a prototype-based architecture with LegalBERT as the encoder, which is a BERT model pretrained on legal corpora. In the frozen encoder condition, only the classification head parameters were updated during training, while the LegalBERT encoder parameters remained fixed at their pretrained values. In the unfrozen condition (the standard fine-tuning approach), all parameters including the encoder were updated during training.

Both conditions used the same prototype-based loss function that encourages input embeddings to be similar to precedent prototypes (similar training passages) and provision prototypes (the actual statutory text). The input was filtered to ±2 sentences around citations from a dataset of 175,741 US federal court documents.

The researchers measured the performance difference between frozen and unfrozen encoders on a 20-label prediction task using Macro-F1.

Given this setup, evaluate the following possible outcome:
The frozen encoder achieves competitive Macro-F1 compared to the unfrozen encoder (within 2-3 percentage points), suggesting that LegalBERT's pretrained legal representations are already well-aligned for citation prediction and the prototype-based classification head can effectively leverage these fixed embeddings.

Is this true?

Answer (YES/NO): NO